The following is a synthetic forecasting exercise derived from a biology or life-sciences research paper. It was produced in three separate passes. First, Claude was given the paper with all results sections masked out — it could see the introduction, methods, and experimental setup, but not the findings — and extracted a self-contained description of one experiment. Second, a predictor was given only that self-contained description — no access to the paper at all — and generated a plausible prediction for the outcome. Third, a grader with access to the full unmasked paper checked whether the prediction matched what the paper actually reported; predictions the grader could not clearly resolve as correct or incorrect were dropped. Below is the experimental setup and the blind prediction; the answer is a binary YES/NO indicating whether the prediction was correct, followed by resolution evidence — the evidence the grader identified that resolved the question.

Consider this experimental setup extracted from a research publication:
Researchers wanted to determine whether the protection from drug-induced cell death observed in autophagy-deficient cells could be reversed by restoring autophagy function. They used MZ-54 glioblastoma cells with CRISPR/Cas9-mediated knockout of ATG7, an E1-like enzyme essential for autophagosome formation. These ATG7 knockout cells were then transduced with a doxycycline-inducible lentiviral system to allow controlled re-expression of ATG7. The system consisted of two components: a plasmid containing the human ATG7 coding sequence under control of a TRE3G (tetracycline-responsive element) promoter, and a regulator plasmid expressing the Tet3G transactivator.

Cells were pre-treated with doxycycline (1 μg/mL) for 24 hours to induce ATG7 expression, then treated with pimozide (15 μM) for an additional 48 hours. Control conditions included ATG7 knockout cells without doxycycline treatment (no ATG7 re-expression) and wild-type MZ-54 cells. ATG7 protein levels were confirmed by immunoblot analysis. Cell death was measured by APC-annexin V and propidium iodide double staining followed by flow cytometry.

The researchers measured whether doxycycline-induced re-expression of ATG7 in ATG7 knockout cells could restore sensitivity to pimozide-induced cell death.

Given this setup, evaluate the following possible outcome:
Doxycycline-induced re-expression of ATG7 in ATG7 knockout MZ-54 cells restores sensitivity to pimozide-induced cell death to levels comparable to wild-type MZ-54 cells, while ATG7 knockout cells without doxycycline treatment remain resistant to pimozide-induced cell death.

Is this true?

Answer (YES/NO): YES